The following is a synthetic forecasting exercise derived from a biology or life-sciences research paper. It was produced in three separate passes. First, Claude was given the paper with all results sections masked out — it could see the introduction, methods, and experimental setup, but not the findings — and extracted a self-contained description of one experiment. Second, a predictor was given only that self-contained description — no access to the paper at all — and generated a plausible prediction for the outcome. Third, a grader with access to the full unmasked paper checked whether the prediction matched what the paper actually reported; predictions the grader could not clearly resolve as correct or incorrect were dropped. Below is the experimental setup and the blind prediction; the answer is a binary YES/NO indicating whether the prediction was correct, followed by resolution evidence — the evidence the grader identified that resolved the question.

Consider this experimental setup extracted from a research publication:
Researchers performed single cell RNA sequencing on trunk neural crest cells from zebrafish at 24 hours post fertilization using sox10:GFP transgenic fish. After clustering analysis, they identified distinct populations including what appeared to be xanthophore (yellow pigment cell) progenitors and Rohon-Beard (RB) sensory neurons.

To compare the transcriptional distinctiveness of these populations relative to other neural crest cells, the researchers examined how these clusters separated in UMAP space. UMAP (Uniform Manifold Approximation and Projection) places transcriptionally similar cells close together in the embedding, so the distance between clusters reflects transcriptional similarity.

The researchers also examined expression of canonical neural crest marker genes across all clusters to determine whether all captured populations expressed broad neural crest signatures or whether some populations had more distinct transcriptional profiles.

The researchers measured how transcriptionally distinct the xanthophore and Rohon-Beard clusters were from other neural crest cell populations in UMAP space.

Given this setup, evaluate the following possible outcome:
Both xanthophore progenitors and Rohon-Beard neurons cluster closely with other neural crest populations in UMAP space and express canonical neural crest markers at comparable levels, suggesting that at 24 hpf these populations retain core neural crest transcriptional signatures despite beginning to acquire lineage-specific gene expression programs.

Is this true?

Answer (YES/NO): NO